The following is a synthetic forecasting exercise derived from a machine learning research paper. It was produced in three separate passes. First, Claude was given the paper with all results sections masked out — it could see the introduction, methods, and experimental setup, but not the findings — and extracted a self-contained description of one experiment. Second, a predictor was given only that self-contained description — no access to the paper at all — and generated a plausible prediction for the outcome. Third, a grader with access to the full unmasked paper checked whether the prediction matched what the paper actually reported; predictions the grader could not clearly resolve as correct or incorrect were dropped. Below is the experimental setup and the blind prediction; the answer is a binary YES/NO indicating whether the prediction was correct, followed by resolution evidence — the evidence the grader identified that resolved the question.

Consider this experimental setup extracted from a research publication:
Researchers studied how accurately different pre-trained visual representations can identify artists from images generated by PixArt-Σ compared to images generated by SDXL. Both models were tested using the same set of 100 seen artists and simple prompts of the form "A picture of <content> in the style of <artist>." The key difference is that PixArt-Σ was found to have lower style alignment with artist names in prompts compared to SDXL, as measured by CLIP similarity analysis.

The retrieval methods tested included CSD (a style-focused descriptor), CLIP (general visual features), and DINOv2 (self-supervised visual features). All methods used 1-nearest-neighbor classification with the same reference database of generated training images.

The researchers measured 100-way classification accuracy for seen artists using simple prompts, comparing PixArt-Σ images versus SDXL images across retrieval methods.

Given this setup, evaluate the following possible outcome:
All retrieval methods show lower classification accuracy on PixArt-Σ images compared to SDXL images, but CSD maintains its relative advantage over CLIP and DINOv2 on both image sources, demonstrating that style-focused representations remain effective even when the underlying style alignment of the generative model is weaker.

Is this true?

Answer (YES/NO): YES